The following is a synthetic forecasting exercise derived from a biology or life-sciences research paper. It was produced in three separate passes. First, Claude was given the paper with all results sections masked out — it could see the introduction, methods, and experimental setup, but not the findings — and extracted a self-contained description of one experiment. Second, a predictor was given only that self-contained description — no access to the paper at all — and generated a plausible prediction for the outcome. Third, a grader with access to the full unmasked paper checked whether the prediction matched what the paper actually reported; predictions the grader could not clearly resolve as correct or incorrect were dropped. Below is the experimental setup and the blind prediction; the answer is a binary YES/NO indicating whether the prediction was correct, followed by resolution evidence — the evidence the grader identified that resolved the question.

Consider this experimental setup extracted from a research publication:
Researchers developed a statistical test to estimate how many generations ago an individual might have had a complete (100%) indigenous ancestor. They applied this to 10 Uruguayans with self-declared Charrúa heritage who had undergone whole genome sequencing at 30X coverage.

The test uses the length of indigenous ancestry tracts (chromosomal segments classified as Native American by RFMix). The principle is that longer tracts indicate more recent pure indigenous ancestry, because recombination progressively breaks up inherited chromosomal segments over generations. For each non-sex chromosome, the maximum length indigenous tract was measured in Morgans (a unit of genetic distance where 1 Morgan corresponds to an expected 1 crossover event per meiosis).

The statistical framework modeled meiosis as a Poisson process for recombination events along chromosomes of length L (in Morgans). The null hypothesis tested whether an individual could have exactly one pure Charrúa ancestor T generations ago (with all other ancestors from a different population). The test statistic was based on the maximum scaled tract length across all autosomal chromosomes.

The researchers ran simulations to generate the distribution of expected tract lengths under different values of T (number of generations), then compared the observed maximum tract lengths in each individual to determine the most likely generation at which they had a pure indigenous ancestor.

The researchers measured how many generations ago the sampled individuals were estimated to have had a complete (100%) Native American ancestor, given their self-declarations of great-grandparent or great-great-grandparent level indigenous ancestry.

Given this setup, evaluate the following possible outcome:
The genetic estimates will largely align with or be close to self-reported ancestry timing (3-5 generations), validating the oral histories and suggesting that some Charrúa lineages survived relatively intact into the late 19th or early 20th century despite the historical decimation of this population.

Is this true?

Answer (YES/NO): YES